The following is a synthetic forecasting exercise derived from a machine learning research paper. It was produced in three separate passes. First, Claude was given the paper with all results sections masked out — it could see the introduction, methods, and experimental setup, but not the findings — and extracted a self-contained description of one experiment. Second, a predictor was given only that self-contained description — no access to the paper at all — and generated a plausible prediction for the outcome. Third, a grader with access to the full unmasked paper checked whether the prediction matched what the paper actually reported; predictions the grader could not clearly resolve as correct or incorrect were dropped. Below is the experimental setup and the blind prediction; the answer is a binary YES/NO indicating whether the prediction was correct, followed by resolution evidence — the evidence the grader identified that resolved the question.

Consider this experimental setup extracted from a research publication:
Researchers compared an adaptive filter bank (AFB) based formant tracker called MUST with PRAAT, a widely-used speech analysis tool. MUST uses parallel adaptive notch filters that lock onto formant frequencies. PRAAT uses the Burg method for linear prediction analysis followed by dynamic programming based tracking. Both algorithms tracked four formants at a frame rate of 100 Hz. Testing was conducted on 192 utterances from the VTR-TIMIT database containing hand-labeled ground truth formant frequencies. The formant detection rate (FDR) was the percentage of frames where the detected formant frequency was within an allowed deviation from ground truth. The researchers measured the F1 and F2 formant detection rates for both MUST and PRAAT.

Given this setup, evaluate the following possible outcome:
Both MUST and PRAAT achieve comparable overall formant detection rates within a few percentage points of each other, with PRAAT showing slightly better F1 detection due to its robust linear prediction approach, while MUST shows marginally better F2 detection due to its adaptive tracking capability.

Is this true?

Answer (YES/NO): NO